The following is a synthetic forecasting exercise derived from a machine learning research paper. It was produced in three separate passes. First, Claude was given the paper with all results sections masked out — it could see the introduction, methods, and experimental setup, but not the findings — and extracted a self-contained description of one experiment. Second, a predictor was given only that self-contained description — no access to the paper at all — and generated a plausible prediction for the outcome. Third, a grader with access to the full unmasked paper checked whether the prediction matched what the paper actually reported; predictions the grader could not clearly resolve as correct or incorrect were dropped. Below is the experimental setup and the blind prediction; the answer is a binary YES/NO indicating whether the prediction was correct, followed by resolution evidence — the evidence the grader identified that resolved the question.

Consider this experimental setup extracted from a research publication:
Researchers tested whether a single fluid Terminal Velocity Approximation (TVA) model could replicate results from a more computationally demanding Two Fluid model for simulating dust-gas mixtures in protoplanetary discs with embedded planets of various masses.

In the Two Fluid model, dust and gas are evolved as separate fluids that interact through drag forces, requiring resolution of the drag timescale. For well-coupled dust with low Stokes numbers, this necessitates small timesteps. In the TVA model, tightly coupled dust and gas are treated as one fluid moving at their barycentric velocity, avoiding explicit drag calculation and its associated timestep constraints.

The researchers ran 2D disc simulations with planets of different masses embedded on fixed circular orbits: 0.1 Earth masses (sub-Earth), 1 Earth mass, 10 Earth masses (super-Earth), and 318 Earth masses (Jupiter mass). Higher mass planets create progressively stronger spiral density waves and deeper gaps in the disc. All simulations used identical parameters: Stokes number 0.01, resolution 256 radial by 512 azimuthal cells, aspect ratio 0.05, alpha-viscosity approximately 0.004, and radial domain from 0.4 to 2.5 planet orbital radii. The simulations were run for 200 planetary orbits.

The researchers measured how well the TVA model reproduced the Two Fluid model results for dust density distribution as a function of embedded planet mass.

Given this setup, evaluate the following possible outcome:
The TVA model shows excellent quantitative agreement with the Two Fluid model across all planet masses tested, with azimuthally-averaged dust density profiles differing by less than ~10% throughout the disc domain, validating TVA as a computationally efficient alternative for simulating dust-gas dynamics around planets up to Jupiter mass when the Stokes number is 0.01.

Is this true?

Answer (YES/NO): NO